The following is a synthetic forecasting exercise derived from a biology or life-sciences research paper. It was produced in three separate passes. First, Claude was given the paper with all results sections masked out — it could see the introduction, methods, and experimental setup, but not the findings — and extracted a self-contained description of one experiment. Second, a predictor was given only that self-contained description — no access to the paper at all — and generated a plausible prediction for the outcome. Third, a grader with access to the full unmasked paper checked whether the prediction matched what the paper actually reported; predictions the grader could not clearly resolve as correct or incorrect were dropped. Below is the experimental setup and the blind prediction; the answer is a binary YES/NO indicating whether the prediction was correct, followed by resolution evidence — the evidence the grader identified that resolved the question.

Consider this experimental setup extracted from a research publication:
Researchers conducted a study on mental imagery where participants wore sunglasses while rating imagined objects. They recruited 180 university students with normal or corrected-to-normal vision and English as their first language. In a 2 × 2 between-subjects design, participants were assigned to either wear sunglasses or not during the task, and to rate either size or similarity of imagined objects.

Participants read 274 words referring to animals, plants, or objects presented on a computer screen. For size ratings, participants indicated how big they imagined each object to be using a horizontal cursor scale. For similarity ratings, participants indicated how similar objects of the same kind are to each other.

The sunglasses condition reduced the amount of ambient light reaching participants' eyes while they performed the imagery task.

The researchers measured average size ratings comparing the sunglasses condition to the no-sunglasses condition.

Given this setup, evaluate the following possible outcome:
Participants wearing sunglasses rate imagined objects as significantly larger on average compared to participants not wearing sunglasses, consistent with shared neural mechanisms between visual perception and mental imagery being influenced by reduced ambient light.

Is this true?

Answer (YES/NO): NO